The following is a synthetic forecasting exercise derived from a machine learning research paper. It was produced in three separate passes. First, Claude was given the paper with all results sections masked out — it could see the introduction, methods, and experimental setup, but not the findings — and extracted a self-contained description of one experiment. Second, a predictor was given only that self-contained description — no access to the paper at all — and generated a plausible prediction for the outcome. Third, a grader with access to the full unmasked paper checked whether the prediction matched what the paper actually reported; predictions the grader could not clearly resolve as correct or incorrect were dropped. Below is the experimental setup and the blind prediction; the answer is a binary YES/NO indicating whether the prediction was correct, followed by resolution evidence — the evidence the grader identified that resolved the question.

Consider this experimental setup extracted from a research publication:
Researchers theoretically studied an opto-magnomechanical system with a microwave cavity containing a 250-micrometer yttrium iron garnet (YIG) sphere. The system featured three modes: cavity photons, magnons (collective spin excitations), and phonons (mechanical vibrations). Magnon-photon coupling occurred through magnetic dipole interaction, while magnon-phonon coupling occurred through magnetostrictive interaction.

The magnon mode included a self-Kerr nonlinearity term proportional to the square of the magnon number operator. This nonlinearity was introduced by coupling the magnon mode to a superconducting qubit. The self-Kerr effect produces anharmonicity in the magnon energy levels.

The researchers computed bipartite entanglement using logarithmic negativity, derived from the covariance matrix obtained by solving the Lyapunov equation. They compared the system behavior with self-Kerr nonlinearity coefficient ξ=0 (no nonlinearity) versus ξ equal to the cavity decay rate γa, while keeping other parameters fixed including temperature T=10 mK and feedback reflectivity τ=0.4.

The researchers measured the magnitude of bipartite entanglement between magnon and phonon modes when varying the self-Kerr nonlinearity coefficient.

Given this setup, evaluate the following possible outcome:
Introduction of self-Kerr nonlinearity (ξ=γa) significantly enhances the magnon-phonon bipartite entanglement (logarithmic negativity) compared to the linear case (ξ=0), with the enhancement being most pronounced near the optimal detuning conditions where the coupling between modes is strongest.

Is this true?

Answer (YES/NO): YES